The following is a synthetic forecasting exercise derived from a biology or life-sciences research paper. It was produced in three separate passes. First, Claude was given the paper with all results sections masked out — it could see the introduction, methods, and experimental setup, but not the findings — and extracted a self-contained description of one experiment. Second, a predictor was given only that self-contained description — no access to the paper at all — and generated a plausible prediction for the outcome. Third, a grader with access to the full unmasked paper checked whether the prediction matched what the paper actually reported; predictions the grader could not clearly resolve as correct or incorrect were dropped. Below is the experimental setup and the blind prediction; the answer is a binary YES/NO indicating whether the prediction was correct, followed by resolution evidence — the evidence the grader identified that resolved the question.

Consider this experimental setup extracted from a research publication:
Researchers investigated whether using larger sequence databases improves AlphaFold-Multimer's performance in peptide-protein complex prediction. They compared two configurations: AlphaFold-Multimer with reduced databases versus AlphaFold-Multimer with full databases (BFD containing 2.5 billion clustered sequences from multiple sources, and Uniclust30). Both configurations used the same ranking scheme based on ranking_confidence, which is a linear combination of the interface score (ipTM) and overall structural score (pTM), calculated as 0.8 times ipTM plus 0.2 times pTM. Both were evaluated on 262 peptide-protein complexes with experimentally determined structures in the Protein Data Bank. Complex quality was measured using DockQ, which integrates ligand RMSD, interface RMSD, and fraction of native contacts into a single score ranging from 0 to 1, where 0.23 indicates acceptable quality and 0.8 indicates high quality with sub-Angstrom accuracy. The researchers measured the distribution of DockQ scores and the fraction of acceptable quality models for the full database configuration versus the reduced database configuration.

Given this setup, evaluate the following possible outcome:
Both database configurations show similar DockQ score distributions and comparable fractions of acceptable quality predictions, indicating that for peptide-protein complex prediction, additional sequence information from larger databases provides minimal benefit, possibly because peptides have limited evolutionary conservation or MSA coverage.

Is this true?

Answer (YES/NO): NO